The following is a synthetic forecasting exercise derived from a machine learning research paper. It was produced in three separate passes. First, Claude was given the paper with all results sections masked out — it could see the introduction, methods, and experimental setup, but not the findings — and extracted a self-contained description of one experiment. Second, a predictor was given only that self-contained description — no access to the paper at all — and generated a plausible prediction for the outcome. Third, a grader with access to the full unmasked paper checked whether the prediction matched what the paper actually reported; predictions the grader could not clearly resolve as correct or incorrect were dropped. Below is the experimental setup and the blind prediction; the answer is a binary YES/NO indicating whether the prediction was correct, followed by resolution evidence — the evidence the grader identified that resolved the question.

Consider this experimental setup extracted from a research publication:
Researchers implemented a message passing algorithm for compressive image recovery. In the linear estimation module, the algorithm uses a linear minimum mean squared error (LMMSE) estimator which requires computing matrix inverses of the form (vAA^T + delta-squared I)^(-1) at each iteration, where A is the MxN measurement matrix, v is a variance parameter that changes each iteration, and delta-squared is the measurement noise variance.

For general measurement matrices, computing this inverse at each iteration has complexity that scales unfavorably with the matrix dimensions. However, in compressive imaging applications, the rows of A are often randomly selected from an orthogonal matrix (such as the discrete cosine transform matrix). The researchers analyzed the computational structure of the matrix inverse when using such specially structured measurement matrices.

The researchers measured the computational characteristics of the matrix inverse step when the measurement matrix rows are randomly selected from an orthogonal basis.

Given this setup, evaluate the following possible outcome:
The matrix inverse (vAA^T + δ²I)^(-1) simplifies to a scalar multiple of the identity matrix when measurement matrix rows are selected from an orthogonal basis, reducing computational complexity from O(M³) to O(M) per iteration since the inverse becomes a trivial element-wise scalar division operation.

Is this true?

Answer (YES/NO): NO